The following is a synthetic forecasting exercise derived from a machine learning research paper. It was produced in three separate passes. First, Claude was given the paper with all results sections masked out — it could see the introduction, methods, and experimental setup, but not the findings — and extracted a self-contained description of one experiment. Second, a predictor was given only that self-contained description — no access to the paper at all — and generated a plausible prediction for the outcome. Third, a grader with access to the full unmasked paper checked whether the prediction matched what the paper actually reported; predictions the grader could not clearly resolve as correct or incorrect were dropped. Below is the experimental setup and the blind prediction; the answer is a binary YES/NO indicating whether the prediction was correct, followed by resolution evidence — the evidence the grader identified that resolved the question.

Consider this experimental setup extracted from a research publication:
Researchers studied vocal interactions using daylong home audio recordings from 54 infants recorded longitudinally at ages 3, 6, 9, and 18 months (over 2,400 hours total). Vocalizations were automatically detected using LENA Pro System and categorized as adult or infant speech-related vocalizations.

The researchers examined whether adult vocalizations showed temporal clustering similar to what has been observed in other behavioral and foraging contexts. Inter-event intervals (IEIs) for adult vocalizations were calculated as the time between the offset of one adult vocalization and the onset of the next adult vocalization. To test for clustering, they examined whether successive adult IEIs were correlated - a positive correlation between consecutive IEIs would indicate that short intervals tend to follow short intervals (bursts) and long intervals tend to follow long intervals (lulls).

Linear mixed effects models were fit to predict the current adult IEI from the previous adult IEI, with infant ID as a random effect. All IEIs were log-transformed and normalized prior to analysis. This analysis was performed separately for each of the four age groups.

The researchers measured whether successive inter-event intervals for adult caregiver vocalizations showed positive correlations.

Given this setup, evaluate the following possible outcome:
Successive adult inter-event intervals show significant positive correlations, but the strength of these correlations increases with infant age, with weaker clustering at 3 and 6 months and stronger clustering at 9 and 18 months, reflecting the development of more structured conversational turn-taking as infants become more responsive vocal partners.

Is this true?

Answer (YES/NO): NO